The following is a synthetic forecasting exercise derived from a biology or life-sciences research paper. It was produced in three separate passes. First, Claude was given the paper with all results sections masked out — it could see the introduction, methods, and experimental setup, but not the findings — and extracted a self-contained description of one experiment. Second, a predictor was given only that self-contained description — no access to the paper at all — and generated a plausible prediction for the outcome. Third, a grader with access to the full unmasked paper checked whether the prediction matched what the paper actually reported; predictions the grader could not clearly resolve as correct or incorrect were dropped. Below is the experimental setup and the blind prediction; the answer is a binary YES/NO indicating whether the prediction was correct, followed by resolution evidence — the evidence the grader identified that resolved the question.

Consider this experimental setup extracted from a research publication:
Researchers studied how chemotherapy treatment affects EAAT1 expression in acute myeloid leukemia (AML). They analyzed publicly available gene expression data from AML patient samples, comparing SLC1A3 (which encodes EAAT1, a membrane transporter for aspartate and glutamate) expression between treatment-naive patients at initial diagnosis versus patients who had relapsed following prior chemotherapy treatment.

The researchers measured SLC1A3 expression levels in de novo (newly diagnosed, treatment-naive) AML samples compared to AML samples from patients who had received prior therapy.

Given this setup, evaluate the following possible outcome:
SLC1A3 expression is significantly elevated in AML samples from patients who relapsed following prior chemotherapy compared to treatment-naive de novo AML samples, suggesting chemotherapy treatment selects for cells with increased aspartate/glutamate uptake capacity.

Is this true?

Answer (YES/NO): YES